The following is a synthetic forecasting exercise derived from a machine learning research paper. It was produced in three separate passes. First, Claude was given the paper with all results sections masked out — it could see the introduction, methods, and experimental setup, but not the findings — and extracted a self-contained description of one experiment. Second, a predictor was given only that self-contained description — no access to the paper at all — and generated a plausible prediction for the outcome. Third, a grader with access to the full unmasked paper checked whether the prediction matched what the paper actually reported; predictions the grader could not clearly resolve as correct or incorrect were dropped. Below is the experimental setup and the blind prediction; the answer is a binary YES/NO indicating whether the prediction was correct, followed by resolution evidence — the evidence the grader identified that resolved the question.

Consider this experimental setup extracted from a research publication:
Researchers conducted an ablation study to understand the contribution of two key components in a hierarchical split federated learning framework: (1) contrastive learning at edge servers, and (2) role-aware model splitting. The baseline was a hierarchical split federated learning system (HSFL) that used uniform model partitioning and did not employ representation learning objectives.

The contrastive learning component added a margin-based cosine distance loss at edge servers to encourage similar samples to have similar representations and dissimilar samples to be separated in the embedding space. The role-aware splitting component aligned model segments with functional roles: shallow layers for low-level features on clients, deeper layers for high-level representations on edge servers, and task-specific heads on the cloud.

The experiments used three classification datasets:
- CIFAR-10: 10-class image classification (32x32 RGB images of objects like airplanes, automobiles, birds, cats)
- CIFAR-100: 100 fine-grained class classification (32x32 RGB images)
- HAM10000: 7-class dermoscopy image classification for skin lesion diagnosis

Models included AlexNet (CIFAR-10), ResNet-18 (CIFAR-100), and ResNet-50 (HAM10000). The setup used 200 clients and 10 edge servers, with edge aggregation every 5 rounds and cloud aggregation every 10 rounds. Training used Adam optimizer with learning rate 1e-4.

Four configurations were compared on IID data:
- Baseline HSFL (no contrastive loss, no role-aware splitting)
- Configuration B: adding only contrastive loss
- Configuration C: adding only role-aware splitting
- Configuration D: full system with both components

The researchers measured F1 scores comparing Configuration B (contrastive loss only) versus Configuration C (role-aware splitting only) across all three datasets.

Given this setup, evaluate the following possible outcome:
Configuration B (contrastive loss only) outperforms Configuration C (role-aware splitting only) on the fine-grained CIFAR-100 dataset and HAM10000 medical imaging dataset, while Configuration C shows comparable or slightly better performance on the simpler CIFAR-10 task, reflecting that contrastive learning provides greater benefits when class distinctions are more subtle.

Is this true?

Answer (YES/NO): NO